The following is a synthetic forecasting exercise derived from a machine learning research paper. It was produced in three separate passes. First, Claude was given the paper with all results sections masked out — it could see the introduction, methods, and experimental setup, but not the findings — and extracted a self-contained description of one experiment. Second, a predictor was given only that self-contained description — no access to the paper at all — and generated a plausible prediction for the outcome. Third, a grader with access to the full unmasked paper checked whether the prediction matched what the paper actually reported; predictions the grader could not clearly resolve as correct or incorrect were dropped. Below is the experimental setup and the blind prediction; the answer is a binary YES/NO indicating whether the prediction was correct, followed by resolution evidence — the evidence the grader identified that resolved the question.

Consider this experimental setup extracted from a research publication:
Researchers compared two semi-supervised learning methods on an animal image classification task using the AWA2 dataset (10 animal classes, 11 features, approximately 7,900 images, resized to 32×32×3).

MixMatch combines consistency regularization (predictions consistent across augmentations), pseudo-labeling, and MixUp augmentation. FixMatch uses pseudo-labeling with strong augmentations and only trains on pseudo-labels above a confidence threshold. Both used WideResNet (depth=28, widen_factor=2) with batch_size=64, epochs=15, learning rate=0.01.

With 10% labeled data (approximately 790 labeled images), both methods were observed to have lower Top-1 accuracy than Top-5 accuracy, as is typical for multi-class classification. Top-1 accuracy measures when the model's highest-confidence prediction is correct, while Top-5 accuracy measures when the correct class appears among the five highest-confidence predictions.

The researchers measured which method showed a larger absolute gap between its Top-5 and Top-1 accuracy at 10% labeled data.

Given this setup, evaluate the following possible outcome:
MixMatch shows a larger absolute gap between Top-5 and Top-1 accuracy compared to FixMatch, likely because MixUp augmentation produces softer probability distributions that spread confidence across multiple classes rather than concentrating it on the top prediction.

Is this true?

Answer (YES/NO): NO